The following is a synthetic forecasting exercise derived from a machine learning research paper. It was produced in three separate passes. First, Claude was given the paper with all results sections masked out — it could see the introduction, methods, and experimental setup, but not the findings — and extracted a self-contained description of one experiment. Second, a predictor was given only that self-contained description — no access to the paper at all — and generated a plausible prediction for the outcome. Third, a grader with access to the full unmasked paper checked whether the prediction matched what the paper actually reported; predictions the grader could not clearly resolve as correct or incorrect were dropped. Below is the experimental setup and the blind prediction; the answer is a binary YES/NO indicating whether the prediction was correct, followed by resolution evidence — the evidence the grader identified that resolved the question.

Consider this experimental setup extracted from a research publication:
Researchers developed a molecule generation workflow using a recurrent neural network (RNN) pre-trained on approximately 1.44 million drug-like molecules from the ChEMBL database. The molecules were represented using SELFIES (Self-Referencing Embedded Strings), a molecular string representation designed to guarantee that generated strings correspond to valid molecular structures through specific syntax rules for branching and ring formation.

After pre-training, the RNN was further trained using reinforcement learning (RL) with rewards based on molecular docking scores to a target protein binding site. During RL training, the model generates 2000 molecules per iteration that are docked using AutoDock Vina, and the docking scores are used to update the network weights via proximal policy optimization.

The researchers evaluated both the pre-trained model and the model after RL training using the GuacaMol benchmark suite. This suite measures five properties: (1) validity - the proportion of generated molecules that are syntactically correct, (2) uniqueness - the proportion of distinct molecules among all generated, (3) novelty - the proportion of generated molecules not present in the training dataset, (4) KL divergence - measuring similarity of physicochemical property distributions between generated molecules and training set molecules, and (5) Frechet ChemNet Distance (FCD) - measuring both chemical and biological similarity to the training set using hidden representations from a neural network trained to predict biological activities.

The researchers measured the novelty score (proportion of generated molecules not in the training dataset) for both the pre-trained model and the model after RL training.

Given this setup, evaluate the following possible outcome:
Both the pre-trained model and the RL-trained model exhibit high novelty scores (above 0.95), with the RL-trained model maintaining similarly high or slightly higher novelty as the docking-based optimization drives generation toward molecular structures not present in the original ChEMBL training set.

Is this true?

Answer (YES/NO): NO